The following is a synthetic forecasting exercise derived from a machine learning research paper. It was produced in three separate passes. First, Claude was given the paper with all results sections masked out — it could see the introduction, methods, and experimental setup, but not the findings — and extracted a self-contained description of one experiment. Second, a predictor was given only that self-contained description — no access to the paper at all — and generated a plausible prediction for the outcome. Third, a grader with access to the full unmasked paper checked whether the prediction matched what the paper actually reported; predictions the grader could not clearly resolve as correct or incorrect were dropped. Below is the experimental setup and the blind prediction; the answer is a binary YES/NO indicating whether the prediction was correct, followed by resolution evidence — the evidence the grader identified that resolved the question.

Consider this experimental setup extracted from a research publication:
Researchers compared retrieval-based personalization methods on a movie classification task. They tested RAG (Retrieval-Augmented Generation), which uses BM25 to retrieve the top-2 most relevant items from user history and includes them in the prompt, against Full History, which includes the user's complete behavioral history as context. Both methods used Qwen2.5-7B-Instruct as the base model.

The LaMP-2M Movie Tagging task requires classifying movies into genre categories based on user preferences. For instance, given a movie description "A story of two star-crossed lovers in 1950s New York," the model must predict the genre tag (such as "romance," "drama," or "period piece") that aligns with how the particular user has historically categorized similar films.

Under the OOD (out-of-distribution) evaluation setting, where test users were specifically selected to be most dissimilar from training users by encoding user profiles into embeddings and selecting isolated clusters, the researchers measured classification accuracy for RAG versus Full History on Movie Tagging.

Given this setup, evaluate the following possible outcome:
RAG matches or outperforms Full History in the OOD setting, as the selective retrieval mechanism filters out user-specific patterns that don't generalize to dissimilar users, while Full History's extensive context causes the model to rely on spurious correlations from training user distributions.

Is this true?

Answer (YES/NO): YES